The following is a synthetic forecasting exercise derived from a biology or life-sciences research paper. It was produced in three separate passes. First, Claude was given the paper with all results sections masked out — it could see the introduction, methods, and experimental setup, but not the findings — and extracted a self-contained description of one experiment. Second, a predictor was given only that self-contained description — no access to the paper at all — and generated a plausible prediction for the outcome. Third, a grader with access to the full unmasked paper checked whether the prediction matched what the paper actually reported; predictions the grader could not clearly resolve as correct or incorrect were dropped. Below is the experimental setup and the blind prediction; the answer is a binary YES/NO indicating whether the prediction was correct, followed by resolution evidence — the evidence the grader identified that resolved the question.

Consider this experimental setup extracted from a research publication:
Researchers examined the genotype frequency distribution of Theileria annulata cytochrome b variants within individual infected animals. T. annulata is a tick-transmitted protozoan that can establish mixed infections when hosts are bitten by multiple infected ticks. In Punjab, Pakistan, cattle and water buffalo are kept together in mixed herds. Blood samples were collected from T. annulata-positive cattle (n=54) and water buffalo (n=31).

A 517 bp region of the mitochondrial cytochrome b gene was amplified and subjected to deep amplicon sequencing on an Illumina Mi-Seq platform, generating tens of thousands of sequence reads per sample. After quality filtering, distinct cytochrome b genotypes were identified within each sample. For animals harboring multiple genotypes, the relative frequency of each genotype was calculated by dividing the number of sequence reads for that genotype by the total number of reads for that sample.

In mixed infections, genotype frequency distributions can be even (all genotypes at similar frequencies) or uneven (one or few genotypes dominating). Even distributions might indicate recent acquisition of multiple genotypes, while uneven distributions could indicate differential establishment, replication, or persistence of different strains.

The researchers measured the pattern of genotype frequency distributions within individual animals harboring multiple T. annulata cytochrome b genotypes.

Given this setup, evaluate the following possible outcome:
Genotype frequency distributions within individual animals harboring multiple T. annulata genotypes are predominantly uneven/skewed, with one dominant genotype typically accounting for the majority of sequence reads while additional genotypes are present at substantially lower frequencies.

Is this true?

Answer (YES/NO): NO